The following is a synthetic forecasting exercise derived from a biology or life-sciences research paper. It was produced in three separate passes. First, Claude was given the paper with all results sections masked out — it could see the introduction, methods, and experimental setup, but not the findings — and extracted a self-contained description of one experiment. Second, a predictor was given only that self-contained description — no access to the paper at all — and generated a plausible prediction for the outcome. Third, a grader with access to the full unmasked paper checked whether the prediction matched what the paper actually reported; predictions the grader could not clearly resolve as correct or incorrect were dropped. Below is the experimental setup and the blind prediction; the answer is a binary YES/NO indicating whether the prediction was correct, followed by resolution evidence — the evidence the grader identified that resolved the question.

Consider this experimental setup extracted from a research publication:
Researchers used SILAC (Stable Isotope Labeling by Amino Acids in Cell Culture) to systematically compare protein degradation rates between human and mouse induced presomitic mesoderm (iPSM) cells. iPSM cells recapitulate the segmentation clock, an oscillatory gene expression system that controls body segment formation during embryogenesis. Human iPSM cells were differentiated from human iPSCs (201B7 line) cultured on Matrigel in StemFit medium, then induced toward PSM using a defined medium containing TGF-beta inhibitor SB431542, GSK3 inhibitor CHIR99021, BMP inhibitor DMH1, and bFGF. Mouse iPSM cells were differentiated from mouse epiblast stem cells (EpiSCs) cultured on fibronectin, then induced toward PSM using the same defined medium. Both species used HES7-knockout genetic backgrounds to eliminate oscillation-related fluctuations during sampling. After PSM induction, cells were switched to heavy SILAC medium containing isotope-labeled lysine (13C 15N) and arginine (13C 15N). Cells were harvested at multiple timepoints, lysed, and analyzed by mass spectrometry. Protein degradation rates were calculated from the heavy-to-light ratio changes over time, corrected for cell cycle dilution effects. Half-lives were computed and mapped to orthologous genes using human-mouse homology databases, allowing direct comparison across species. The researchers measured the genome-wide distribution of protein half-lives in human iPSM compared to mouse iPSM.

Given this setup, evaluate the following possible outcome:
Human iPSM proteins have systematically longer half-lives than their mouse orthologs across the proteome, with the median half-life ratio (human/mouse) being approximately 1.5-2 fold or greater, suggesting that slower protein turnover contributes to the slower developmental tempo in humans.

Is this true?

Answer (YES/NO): YES